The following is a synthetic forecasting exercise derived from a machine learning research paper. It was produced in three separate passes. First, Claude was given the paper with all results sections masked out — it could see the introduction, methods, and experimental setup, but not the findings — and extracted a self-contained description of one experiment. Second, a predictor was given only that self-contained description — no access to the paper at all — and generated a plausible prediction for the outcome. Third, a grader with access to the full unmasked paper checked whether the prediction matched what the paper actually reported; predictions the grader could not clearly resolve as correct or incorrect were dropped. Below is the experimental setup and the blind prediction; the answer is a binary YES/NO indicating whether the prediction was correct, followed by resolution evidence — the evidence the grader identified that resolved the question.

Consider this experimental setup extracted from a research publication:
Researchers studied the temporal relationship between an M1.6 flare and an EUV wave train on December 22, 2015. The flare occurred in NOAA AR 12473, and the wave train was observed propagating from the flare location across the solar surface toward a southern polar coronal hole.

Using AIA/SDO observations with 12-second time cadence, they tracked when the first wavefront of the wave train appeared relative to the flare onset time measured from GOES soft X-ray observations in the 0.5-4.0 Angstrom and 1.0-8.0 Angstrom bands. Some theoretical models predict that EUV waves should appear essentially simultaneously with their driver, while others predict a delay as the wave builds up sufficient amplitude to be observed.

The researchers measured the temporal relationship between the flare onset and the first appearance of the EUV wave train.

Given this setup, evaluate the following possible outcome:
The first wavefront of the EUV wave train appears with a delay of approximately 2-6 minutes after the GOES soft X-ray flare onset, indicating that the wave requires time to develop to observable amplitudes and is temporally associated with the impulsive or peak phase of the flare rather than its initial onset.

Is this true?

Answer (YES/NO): NO